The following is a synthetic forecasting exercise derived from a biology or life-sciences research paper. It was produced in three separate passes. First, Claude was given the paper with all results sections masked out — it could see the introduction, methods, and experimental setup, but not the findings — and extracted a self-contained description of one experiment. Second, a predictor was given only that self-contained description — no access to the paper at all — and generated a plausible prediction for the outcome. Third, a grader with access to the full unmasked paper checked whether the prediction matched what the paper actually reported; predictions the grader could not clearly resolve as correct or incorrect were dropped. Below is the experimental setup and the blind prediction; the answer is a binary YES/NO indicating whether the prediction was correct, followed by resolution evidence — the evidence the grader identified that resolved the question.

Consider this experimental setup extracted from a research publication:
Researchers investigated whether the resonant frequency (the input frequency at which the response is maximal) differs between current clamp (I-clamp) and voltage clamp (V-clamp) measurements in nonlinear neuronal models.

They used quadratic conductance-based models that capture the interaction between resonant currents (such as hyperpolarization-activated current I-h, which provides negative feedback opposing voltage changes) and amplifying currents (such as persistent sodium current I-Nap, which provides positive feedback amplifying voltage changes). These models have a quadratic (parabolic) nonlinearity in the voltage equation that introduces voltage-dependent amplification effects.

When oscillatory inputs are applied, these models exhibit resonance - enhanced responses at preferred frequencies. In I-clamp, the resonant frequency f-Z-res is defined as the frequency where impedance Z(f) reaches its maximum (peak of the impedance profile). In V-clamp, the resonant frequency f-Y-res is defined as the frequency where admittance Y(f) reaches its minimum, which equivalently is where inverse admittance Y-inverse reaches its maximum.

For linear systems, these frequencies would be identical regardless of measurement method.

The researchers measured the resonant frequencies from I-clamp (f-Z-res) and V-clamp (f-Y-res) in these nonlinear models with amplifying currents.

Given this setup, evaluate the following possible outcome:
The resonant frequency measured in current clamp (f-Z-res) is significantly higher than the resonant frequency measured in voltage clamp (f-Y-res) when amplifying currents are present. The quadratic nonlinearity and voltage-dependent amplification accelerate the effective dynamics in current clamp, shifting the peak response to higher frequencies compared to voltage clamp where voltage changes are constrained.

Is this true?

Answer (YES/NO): NO